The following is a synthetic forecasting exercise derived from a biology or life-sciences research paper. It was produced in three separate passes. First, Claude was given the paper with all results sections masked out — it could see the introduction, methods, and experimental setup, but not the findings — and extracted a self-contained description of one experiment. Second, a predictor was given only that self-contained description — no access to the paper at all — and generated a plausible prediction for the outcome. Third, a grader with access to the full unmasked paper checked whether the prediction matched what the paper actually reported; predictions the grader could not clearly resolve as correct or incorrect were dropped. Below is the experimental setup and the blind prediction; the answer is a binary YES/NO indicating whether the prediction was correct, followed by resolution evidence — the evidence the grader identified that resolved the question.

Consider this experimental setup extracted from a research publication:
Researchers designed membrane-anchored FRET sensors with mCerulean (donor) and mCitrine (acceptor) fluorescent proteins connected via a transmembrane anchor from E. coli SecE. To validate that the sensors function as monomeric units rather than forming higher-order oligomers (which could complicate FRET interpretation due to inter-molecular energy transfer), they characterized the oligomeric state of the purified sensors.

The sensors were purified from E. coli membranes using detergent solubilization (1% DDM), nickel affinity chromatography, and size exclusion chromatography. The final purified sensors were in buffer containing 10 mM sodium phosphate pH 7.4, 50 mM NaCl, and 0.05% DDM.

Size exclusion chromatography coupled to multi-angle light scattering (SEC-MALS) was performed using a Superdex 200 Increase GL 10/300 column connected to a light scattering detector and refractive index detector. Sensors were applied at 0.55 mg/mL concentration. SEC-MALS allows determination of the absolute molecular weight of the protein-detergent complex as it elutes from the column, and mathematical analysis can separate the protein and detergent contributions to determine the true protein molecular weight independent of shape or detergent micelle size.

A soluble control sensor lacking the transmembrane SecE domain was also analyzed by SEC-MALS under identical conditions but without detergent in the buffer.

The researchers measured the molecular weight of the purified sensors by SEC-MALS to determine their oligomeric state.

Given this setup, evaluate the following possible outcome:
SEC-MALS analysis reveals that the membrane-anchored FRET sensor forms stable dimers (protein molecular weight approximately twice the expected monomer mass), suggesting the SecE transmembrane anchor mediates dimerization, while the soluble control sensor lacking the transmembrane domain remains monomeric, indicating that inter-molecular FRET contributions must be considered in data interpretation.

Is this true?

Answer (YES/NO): NO